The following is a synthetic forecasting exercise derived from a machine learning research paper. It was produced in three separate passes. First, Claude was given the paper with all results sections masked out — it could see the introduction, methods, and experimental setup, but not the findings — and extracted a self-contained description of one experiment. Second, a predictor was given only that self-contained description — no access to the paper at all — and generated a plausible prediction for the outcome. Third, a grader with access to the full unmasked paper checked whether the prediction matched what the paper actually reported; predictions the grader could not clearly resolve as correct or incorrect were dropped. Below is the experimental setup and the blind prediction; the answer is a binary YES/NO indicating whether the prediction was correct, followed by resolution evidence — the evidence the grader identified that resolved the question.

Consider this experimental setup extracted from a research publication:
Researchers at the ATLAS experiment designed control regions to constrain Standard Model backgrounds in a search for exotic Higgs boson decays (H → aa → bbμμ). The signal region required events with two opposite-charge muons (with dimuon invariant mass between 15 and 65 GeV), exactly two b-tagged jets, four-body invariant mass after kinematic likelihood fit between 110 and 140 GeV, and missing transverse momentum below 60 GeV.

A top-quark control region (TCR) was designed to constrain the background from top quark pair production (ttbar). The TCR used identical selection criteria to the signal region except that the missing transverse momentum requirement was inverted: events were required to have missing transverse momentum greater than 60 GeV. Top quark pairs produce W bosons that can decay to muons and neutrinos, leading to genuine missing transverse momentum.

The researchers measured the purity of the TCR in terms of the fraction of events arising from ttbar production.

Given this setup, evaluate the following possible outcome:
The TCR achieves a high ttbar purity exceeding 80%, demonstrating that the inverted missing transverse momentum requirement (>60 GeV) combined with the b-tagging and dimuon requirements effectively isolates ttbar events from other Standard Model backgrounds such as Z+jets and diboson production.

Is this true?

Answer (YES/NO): YES